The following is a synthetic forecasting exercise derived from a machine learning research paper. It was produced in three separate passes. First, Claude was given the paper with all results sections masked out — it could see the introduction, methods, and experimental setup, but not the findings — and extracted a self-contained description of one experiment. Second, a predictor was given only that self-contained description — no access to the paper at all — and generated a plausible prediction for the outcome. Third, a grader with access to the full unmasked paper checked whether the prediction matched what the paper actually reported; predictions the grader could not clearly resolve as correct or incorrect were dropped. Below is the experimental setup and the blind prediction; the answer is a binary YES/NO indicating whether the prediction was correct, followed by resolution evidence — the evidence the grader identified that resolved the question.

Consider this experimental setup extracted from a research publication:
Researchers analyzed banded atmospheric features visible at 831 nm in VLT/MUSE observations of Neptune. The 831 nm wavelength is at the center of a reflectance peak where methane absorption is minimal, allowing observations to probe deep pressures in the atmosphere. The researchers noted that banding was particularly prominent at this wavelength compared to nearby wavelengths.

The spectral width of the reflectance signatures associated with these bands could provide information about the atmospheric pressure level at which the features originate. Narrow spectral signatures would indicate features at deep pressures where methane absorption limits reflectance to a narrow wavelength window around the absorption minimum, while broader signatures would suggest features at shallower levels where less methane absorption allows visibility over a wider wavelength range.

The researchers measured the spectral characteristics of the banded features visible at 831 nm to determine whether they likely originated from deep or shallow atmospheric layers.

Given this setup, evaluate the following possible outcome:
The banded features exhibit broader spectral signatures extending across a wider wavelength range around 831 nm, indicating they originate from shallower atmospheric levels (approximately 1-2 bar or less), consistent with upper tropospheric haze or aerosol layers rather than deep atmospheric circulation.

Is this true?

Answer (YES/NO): NO